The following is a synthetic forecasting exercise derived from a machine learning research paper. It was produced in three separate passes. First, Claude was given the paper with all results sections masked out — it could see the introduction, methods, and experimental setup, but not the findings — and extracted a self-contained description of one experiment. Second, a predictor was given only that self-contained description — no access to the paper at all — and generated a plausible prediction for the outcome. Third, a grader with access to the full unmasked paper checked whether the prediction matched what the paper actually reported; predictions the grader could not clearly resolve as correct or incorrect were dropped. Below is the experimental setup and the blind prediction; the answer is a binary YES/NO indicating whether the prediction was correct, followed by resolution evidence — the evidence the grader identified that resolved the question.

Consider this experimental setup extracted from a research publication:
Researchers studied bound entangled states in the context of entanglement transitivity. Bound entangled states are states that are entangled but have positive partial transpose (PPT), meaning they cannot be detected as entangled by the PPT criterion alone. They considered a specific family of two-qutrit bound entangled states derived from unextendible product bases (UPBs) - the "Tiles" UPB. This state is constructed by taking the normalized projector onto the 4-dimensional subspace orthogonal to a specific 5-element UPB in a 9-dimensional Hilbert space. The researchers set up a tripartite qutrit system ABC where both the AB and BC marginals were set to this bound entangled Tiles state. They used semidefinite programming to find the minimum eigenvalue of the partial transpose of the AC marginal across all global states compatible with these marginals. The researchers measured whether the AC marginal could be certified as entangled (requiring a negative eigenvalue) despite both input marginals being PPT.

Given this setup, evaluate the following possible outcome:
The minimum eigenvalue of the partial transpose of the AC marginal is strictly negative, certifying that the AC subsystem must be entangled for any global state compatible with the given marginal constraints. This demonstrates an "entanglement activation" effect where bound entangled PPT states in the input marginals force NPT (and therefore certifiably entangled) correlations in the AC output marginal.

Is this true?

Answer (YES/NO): YES